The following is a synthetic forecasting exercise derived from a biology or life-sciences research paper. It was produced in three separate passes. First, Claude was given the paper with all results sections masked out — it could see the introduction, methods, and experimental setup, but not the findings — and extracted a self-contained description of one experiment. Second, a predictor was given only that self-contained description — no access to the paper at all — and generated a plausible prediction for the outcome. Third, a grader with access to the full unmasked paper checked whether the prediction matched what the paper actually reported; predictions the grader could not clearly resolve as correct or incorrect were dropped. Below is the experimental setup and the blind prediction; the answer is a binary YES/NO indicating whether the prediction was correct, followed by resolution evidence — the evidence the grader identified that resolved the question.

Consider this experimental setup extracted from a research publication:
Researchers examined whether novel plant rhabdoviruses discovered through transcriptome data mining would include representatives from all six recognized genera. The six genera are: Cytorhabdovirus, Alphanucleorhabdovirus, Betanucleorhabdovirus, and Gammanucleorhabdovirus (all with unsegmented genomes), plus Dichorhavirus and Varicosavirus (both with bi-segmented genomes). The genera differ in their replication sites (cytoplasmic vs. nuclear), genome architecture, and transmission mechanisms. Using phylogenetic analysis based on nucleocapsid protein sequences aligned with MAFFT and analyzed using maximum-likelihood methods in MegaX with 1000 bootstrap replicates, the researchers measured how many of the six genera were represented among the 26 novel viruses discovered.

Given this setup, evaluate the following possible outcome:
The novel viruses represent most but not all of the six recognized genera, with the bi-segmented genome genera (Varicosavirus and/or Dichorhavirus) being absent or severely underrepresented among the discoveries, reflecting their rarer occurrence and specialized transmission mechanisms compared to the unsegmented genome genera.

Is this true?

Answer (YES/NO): NO